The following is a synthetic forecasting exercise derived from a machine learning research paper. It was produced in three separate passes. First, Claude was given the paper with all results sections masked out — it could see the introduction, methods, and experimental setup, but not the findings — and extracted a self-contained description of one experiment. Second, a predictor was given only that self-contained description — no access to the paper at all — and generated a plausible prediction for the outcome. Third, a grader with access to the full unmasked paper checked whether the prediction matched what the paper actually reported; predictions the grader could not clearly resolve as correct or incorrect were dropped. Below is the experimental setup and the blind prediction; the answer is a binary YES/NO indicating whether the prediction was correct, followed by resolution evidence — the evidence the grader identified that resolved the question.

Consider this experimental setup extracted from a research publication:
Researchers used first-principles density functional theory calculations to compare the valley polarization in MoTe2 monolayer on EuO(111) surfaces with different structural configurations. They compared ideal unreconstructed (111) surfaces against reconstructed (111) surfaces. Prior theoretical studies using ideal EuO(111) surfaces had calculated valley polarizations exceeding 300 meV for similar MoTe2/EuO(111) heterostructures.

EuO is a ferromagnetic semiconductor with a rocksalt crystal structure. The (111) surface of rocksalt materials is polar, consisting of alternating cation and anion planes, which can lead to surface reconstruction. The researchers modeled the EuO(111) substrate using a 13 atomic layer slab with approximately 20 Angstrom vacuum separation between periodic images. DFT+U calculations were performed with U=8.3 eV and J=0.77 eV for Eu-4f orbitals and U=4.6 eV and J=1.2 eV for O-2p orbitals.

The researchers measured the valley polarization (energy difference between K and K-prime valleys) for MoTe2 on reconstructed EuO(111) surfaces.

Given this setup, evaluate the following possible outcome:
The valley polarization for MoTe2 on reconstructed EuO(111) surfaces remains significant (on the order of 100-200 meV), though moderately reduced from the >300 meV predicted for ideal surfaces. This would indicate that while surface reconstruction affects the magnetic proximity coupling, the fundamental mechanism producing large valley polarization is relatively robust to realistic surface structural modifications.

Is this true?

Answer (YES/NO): NO